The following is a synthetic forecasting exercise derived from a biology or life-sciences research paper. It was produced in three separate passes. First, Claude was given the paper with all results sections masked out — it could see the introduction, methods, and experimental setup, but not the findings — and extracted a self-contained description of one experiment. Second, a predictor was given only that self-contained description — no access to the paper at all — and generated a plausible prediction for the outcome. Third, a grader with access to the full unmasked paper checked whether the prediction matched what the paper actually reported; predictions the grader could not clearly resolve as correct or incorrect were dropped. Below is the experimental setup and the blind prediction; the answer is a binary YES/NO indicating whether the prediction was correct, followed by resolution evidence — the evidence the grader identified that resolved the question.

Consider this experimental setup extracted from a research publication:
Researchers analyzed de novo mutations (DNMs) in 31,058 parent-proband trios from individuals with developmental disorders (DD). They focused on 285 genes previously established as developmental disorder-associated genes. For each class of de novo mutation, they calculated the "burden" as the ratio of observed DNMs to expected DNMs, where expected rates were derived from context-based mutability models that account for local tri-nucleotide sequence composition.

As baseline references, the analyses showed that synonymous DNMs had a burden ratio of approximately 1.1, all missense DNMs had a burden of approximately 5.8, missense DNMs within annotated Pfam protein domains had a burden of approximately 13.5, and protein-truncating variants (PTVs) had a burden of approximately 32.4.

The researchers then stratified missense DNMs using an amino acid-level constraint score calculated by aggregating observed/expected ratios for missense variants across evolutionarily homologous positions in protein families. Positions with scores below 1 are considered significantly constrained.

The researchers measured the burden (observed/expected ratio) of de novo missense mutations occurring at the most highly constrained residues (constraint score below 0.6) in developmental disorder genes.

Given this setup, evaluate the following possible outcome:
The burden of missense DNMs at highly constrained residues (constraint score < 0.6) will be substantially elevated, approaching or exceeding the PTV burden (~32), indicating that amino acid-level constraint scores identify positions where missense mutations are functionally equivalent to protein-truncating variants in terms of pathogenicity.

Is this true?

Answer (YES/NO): YES